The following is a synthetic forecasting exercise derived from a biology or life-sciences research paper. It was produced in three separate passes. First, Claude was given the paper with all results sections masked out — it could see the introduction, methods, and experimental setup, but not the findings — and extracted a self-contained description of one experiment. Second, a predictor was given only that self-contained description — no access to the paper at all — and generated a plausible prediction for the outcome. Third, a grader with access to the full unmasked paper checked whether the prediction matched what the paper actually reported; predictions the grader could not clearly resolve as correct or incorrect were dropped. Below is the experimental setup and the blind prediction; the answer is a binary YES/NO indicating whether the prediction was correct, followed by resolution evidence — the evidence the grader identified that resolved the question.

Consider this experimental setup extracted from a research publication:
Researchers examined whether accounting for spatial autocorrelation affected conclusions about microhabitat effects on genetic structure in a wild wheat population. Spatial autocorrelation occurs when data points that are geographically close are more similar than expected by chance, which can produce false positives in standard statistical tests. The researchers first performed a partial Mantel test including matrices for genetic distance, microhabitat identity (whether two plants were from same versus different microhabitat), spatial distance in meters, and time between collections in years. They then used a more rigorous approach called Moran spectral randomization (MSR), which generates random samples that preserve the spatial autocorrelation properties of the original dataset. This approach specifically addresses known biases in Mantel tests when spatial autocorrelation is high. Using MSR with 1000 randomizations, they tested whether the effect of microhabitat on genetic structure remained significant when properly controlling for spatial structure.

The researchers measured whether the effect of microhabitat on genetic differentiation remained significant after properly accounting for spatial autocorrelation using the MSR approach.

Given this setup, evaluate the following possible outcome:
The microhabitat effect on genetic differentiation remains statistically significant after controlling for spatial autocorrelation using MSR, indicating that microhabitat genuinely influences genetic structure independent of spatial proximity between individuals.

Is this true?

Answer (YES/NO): YES